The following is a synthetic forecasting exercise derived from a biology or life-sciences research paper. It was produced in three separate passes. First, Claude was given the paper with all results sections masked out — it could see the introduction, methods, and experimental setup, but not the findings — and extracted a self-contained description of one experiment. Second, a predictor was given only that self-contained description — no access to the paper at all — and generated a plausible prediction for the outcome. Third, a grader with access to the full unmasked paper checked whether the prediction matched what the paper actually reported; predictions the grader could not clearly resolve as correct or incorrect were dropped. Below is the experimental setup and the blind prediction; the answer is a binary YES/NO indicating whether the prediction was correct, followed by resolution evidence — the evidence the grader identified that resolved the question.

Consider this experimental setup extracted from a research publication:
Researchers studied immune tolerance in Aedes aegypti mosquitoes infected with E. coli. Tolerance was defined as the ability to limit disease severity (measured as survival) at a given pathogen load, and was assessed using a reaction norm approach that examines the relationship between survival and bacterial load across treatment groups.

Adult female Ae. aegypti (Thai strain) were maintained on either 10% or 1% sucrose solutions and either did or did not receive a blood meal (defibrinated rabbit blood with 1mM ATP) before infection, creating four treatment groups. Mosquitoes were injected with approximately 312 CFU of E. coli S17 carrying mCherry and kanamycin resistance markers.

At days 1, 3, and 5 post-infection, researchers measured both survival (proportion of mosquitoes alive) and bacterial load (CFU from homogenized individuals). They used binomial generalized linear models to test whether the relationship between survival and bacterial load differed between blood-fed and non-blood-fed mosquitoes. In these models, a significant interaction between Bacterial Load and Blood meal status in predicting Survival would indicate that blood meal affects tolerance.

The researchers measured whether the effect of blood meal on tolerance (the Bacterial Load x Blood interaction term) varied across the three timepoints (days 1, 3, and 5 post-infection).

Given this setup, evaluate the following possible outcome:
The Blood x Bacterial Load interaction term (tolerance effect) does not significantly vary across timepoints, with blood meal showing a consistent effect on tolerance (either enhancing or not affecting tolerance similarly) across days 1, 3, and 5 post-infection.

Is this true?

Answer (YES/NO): NO